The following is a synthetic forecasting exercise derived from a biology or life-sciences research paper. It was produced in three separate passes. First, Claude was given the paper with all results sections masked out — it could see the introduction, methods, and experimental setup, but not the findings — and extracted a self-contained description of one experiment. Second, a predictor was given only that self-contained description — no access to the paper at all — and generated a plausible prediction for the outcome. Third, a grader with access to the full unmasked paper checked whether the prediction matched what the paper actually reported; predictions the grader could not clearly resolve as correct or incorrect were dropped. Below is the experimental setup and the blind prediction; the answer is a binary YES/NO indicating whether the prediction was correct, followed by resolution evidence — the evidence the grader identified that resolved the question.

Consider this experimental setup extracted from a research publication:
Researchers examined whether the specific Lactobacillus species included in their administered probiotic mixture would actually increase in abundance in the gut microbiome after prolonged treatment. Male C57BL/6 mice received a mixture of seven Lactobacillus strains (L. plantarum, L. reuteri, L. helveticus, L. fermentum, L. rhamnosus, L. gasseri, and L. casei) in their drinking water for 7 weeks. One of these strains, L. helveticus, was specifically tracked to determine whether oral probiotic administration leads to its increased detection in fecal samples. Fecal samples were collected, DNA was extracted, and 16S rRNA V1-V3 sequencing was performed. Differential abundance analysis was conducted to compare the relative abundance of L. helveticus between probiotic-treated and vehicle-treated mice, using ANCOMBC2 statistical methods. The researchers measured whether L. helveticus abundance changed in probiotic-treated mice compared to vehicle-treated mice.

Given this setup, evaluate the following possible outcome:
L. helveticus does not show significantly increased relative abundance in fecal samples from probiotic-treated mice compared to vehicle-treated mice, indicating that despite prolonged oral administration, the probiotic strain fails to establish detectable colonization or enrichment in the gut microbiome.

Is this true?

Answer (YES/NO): YES